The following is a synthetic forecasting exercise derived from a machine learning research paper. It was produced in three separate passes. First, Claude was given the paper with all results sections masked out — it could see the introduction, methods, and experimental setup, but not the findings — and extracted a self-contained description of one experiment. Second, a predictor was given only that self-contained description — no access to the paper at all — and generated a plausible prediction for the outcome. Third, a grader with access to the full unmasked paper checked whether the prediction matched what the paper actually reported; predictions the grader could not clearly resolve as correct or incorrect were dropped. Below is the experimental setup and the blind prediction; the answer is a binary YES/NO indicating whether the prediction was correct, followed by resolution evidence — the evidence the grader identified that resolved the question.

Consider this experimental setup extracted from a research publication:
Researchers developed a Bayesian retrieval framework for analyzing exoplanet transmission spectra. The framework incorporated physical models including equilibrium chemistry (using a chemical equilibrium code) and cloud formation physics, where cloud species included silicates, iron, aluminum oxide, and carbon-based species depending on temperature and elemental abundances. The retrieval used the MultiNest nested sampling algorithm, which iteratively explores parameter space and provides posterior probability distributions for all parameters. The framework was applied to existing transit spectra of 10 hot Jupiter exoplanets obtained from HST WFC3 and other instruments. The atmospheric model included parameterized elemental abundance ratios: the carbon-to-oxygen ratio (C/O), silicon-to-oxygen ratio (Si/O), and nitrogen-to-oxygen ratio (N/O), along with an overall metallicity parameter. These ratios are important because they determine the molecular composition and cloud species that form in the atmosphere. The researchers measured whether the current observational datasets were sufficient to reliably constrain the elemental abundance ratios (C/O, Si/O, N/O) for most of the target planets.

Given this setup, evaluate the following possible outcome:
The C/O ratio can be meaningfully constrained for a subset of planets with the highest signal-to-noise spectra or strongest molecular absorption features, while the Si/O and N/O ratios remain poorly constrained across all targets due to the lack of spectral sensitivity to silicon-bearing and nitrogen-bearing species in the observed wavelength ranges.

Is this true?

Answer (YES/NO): NO